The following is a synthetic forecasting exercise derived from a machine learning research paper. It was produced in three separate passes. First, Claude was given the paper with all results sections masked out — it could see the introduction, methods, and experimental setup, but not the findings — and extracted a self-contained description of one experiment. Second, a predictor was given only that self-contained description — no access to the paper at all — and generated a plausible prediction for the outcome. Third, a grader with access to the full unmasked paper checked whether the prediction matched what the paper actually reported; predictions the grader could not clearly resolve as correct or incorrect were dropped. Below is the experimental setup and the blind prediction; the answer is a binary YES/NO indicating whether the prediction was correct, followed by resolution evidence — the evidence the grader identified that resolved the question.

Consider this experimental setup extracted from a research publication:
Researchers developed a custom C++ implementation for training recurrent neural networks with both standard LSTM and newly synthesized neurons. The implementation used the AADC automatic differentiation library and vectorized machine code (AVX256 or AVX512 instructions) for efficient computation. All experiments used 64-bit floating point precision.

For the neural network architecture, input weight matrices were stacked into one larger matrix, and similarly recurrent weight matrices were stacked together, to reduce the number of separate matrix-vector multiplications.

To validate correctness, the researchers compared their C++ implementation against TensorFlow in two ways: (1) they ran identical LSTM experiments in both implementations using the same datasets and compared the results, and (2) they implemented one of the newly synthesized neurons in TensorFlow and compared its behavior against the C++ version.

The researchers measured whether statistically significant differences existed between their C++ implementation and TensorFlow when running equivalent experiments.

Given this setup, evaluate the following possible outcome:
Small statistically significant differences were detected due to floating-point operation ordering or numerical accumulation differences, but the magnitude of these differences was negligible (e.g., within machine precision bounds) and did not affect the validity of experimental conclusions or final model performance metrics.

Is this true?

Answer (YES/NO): NO